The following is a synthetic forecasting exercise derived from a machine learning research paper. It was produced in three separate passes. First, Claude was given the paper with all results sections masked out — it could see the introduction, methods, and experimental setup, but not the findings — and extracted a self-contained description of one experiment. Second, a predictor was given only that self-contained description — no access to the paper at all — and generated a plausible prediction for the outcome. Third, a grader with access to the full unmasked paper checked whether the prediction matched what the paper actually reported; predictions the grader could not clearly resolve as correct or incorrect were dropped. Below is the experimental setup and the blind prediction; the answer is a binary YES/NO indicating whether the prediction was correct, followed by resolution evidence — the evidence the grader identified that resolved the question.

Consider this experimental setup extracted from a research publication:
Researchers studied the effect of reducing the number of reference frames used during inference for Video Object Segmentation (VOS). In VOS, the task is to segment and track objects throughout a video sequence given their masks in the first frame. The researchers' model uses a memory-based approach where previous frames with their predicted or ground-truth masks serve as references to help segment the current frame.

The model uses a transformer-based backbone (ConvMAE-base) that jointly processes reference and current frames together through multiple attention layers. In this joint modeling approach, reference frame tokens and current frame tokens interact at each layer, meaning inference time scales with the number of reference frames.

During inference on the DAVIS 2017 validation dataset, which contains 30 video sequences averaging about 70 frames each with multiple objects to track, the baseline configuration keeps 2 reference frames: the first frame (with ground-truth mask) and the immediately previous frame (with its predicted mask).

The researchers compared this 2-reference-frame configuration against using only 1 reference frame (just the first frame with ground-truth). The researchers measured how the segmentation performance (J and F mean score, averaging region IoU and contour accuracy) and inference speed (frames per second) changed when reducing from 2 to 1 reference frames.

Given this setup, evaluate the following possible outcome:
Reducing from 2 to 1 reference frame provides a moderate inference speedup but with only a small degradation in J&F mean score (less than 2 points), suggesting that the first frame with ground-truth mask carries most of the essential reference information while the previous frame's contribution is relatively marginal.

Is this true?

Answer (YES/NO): NO